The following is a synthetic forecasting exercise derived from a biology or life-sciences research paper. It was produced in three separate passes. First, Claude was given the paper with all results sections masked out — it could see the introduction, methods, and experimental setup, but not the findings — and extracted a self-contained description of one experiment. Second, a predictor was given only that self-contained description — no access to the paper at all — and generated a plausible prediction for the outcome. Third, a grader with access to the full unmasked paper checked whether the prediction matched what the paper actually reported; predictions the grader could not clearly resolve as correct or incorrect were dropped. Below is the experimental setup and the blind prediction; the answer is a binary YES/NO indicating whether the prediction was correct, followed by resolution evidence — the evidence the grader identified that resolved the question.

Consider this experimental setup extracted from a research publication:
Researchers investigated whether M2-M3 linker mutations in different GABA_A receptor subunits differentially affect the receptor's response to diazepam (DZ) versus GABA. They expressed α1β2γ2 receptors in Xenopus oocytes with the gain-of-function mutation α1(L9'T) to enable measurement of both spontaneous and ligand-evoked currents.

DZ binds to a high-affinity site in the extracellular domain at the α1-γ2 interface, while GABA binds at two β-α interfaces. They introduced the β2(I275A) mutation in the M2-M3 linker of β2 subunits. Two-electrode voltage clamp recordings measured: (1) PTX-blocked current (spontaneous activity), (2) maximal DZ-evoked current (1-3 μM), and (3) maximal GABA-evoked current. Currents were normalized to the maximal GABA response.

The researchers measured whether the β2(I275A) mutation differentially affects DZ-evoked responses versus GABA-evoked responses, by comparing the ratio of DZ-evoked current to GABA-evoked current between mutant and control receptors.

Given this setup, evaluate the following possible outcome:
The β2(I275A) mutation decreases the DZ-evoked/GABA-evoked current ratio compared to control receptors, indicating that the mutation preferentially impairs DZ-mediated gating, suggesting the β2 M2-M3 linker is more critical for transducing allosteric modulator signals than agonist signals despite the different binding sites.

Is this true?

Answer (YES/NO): NO